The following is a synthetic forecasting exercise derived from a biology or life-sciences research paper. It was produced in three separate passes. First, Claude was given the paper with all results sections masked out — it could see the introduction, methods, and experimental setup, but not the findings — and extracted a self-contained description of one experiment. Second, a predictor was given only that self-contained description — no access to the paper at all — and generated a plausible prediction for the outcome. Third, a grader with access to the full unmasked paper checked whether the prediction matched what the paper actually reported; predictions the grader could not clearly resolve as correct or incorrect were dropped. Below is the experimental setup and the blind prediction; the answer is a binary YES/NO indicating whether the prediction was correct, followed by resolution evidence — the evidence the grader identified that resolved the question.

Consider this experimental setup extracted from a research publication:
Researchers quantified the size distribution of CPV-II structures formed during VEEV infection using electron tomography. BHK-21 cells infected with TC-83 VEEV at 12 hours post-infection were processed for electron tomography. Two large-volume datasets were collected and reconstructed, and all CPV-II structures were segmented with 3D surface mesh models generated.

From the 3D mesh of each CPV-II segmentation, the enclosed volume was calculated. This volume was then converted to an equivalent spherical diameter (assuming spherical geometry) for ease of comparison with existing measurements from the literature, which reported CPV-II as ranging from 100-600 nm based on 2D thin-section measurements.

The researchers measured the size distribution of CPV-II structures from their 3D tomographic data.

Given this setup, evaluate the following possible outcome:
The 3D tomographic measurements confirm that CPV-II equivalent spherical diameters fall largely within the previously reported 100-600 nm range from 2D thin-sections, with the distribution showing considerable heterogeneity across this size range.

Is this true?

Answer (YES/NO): NO